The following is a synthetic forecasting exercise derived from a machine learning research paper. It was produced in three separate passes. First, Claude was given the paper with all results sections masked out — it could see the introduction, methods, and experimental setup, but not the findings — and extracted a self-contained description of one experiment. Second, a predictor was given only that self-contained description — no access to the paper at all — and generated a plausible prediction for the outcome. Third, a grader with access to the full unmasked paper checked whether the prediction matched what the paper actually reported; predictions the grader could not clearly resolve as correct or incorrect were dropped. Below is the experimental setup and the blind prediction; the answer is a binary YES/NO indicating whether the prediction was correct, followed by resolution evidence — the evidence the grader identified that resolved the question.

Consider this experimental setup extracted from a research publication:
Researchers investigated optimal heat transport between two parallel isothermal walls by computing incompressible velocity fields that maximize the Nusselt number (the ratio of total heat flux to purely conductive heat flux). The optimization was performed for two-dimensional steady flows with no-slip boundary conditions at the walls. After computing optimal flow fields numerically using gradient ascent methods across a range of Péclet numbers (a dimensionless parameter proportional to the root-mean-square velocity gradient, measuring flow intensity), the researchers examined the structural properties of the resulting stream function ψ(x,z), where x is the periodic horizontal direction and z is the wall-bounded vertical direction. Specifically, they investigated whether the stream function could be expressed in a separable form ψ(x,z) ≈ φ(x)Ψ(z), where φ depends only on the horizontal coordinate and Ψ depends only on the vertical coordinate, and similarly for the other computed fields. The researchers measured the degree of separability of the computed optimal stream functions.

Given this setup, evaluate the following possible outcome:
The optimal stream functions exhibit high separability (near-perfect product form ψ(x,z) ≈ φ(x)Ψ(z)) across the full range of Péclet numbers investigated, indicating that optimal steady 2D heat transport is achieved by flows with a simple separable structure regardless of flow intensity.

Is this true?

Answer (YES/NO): YES